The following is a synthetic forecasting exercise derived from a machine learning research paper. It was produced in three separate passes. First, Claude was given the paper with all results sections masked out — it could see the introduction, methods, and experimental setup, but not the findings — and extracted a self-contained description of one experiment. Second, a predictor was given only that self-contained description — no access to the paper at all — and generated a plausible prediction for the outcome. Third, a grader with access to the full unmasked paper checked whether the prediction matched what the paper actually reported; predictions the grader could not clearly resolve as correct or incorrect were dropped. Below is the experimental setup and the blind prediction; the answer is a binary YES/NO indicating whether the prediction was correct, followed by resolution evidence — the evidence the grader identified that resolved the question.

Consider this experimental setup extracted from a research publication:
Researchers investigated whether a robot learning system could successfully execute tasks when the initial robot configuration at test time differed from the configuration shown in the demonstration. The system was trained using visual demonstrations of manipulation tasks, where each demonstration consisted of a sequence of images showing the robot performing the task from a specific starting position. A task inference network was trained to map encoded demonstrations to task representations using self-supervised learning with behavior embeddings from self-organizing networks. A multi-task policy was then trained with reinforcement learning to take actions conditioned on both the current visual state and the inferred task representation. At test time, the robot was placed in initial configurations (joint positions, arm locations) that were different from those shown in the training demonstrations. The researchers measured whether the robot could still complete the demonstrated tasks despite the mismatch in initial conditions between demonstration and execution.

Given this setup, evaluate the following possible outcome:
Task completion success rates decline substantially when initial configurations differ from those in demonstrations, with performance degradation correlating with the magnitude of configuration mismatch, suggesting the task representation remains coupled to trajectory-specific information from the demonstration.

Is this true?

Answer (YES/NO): NO